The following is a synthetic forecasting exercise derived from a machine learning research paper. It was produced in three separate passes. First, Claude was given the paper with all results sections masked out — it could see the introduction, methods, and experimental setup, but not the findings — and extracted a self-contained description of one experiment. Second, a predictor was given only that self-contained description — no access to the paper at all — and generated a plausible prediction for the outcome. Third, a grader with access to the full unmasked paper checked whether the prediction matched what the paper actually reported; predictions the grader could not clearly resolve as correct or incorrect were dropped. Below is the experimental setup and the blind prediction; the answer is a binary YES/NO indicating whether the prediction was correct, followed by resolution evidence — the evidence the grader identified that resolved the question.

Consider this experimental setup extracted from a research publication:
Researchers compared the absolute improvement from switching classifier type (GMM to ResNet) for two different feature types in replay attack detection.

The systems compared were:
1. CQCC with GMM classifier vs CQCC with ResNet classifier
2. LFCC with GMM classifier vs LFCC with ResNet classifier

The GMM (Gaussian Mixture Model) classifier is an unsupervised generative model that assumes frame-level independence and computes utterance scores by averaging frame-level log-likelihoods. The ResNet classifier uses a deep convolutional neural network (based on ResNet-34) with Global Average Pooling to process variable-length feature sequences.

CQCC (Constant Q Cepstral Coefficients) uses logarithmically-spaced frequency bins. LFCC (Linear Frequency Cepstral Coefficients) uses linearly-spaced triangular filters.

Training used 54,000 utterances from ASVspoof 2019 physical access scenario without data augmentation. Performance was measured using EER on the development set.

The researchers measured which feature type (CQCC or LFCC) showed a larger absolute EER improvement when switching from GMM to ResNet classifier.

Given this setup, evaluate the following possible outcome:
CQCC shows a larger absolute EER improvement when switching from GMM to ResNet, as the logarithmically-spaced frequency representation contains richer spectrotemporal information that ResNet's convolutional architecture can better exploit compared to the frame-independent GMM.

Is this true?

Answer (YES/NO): NO